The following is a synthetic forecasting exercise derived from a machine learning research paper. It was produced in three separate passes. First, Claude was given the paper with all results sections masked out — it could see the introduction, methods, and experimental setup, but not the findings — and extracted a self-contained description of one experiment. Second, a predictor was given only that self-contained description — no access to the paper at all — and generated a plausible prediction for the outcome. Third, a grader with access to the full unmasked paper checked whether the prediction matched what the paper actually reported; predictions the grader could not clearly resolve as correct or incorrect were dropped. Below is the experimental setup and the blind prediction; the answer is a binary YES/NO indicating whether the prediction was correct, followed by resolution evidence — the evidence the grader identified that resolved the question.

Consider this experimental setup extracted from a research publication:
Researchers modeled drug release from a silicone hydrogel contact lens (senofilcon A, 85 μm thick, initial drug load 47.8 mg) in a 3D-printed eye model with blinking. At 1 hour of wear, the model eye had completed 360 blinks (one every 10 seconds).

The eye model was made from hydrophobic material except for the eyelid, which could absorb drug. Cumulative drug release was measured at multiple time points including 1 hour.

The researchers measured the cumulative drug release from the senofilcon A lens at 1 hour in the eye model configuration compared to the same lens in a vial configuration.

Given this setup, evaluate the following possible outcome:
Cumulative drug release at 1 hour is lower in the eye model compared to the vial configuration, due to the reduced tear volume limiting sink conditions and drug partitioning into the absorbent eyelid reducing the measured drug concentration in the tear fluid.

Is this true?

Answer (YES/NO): YES